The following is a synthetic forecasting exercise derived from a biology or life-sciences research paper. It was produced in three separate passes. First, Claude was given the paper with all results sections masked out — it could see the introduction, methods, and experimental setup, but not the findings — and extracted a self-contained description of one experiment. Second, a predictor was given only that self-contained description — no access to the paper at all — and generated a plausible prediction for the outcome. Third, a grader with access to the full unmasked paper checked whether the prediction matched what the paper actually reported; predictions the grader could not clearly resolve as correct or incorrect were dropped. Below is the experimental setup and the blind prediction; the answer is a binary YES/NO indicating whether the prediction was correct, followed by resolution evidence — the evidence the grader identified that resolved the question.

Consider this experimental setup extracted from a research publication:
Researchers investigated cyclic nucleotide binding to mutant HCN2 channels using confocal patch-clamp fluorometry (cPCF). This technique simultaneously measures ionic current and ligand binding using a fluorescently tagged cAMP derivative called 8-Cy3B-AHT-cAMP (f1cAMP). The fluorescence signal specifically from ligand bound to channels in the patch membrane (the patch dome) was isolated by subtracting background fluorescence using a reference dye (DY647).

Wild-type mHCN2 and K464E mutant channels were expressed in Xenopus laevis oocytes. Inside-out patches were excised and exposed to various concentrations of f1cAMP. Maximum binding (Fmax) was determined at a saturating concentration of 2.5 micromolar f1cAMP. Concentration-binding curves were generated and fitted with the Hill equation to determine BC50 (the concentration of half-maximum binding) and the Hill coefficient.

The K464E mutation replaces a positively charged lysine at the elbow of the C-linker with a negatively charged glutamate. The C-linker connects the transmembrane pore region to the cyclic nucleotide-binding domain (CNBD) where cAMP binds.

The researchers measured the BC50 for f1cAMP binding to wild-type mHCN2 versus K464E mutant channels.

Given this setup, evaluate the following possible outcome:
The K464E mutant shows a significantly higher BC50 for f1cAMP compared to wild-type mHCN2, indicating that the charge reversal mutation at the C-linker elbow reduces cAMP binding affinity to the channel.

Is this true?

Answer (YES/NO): NO